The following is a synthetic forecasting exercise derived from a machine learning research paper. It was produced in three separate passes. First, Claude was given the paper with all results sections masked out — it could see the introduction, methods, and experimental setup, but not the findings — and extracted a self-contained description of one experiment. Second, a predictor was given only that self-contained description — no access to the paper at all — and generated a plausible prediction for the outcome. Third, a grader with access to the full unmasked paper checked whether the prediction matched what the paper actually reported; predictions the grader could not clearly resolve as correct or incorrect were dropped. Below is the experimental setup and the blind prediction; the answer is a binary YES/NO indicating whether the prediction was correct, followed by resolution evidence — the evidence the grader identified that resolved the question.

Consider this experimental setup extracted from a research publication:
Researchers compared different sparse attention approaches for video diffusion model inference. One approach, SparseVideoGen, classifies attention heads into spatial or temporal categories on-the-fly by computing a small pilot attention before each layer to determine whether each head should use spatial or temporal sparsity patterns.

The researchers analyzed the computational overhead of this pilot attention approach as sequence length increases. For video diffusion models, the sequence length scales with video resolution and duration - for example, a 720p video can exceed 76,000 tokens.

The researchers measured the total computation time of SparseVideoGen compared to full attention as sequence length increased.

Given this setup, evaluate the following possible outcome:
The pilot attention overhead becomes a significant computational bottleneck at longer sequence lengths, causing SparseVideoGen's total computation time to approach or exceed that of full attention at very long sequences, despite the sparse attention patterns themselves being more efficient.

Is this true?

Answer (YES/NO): YES